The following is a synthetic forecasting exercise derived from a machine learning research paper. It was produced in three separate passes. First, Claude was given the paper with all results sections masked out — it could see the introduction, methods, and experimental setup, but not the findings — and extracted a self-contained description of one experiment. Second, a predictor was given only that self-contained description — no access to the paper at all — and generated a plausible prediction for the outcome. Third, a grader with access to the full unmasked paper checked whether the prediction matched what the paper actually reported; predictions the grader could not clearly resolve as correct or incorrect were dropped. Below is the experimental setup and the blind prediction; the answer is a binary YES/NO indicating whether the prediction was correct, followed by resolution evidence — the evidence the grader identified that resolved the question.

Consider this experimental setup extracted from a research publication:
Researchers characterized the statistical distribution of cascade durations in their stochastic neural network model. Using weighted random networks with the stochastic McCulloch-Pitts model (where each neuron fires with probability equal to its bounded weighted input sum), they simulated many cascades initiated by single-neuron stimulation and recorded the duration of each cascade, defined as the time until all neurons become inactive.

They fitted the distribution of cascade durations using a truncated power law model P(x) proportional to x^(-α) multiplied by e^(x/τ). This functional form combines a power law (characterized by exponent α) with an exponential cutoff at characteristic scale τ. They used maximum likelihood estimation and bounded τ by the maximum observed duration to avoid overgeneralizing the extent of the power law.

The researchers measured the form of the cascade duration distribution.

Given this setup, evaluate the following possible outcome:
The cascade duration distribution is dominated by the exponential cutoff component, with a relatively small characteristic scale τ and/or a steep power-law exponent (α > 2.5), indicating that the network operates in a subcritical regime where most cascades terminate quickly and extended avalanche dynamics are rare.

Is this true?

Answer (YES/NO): NO